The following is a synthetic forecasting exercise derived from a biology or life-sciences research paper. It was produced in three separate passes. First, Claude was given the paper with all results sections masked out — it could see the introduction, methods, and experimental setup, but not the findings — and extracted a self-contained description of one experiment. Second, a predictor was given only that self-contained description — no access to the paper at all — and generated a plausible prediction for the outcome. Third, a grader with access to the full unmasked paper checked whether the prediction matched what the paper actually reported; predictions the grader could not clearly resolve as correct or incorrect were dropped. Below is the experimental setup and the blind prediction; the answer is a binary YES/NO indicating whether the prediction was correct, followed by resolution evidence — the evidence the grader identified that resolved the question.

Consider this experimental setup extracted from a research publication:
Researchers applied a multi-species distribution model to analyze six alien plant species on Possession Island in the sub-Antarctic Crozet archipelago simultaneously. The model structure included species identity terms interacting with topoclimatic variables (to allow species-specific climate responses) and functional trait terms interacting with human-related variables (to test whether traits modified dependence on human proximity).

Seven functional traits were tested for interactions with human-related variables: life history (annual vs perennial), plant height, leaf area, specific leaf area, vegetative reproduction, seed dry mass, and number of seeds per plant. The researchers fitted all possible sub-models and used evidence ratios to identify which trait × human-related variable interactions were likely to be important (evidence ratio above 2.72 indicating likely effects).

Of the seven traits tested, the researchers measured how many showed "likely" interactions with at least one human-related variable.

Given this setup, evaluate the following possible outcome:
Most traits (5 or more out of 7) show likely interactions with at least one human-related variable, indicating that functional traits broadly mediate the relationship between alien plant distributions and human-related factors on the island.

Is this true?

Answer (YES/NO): NO